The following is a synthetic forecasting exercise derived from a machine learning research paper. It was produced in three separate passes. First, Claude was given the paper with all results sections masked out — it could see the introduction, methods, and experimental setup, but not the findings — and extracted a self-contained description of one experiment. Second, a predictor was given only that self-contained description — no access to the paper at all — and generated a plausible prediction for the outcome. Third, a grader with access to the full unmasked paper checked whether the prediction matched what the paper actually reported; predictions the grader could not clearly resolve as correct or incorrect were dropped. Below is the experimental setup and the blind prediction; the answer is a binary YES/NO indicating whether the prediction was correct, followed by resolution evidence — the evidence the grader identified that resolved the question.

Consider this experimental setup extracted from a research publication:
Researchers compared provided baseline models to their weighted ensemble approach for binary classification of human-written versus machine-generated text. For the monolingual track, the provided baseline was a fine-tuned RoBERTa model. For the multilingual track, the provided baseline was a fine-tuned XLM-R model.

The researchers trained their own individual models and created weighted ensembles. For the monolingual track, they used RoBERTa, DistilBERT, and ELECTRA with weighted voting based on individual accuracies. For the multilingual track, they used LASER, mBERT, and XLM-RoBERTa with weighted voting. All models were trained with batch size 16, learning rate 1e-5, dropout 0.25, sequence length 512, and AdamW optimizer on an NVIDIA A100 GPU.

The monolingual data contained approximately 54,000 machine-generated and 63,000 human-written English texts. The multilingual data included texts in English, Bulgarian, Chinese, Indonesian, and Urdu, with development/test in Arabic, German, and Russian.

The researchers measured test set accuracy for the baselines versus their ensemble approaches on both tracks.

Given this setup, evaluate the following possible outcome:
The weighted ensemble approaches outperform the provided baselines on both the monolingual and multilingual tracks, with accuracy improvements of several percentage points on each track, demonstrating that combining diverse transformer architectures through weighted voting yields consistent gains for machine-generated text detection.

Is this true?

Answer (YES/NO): NO